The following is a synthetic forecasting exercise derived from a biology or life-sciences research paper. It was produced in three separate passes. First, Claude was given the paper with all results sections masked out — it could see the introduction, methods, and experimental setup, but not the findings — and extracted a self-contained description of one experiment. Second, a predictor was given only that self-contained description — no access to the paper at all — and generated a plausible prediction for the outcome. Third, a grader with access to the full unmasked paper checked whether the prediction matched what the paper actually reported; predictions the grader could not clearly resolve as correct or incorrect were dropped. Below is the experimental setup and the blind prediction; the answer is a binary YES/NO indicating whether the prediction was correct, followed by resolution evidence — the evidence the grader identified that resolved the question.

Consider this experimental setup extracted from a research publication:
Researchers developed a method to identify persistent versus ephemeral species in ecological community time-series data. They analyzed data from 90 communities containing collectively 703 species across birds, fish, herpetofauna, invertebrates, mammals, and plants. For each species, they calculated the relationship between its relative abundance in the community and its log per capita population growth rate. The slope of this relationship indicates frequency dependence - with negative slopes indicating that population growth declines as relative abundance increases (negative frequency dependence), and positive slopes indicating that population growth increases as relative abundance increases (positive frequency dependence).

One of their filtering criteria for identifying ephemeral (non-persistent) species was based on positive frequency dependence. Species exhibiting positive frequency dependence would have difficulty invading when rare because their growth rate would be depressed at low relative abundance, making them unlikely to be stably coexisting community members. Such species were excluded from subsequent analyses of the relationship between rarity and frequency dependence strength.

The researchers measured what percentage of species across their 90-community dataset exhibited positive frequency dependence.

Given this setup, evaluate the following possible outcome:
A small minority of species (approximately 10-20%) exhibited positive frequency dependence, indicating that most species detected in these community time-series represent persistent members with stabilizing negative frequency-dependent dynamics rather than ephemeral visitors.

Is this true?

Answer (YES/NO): YES